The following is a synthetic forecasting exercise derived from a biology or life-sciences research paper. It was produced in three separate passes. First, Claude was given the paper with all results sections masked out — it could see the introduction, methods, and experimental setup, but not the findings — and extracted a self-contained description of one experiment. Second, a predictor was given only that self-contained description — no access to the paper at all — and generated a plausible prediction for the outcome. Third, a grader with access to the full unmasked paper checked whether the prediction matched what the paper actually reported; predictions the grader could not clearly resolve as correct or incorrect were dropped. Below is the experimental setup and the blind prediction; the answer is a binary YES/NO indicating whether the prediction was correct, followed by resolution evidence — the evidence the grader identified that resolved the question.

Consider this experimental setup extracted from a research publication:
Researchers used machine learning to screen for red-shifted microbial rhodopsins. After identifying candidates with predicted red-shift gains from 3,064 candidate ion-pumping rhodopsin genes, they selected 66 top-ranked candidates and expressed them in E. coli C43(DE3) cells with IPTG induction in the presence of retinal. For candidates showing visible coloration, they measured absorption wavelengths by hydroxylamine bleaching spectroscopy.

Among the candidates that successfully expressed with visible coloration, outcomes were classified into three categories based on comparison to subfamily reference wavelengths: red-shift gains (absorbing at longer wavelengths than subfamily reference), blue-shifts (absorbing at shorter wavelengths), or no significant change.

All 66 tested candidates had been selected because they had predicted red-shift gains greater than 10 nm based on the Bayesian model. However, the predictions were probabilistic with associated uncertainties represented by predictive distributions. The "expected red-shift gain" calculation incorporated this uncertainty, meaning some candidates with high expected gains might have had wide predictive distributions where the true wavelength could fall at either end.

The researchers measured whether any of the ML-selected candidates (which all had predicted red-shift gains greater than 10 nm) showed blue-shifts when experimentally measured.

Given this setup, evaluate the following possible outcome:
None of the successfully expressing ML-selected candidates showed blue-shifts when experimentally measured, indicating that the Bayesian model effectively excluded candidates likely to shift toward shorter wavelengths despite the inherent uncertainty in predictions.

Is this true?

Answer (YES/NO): NO